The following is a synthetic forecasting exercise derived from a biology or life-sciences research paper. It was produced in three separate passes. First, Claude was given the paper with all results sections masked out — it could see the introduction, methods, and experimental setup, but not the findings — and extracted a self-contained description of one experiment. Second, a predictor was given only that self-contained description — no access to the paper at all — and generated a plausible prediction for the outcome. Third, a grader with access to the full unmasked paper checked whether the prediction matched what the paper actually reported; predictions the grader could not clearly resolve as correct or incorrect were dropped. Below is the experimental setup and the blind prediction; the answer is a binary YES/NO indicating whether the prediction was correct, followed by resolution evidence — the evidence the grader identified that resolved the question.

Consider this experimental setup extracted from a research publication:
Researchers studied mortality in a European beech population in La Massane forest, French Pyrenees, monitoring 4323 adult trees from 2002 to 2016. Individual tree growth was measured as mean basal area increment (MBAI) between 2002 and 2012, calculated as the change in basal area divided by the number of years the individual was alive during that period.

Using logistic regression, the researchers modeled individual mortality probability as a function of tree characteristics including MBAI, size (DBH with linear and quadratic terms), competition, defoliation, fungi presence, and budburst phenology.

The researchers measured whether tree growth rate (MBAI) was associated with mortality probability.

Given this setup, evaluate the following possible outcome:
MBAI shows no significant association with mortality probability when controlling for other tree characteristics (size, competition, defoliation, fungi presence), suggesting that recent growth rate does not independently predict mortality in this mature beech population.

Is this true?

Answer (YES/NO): NO